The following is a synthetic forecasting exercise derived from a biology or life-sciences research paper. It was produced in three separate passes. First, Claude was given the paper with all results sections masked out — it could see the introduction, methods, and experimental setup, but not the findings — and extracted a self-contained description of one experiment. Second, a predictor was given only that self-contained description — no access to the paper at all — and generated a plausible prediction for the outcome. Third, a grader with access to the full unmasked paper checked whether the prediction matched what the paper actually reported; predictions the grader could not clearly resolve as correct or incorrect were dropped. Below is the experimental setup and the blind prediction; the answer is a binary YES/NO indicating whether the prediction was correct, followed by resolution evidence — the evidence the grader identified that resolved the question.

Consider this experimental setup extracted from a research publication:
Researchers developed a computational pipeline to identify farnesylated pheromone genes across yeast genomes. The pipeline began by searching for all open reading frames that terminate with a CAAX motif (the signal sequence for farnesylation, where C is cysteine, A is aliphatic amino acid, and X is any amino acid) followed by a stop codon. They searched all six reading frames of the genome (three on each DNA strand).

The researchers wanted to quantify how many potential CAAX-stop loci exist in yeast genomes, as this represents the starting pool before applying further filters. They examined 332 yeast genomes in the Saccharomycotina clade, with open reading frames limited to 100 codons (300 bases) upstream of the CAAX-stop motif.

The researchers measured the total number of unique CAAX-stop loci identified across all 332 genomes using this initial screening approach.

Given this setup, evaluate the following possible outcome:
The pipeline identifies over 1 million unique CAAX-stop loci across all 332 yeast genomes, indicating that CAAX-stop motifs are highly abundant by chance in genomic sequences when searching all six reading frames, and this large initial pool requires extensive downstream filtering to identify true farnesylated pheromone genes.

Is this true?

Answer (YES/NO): NO